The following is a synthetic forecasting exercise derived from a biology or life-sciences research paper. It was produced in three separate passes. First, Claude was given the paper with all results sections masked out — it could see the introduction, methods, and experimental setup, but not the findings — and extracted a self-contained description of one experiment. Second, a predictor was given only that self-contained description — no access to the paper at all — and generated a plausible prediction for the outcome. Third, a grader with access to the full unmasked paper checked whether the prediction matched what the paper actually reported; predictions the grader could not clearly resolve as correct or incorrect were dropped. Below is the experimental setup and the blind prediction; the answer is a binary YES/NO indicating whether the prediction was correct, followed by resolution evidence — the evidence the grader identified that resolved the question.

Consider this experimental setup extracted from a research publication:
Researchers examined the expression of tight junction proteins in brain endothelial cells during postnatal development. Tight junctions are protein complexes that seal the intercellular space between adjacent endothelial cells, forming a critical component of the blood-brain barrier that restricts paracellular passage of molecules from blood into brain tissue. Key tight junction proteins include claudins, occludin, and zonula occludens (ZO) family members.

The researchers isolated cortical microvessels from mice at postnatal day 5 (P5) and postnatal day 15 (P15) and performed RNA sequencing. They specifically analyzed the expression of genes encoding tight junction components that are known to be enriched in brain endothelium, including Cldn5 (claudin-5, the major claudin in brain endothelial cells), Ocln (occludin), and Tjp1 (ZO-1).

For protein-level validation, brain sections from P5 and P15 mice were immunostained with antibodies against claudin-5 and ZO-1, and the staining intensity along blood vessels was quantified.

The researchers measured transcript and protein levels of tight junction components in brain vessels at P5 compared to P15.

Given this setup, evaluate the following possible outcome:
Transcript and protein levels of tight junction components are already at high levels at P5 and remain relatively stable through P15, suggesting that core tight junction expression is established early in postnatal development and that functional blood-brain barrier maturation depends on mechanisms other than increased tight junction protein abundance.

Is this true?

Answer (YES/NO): NO